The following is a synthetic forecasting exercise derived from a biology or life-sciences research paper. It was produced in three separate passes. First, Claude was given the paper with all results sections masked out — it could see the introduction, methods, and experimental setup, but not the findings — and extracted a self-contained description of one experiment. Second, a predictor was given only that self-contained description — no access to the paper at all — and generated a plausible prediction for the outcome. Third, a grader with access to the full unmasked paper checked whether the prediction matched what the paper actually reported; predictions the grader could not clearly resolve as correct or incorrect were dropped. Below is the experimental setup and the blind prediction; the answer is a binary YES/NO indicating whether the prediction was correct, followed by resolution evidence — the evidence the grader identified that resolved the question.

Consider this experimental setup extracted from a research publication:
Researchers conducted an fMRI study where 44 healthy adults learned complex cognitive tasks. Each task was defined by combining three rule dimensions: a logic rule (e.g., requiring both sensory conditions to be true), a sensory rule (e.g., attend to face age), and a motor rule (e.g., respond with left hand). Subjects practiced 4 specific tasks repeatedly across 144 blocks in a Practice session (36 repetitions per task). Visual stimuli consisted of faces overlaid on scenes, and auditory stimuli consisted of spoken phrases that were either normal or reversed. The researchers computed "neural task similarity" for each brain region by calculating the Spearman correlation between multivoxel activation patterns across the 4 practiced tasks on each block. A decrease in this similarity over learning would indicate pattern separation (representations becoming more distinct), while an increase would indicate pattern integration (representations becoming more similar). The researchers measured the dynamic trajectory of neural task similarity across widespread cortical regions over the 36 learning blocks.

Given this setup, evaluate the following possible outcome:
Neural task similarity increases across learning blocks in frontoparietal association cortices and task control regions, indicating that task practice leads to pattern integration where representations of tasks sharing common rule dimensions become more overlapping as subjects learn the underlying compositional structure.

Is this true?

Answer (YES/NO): NO